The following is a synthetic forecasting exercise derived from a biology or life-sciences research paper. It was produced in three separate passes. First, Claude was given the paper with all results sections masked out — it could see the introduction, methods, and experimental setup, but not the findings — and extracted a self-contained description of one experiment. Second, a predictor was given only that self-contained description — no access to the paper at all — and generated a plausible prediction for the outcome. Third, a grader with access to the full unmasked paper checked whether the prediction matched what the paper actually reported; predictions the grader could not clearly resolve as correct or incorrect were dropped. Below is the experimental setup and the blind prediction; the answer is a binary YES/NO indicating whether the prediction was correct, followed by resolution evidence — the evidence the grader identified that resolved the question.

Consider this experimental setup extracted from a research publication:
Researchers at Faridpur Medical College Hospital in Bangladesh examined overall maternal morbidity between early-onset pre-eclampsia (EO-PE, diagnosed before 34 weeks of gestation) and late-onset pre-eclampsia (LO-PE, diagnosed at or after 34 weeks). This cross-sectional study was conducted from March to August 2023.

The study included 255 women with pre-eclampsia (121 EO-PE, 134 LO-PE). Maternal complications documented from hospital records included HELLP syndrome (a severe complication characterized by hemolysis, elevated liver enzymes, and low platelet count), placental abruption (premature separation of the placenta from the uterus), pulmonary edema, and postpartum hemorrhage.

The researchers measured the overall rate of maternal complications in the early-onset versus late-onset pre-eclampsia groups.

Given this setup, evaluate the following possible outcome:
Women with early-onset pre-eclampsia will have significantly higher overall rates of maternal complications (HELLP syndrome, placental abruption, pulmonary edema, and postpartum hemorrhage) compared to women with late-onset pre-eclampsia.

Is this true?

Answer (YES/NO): NO